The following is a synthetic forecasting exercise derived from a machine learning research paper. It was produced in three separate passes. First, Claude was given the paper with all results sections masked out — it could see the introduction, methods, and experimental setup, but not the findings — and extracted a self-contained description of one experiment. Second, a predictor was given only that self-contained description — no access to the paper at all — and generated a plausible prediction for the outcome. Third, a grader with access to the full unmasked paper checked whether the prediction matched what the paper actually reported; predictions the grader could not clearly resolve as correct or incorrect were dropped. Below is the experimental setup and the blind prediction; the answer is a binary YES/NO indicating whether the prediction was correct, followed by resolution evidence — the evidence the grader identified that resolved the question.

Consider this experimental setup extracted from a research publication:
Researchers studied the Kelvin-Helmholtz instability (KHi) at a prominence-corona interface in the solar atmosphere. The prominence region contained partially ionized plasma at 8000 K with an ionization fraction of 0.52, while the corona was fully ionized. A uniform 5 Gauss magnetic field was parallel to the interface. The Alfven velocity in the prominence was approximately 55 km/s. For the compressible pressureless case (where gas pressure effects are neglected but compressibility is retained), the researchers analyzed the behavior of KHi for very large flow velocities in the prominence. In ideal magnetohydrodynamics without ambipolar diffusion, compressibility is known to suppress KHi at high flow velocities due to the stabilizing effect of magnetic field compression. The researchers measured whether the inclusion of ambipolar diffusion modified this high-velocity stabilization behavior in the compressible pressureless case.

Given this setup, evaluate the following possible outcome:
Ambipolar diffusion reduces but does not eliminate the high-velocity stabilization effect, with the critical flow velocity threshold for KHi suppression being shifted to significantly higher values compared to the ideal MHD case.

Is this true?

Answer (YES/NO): NO